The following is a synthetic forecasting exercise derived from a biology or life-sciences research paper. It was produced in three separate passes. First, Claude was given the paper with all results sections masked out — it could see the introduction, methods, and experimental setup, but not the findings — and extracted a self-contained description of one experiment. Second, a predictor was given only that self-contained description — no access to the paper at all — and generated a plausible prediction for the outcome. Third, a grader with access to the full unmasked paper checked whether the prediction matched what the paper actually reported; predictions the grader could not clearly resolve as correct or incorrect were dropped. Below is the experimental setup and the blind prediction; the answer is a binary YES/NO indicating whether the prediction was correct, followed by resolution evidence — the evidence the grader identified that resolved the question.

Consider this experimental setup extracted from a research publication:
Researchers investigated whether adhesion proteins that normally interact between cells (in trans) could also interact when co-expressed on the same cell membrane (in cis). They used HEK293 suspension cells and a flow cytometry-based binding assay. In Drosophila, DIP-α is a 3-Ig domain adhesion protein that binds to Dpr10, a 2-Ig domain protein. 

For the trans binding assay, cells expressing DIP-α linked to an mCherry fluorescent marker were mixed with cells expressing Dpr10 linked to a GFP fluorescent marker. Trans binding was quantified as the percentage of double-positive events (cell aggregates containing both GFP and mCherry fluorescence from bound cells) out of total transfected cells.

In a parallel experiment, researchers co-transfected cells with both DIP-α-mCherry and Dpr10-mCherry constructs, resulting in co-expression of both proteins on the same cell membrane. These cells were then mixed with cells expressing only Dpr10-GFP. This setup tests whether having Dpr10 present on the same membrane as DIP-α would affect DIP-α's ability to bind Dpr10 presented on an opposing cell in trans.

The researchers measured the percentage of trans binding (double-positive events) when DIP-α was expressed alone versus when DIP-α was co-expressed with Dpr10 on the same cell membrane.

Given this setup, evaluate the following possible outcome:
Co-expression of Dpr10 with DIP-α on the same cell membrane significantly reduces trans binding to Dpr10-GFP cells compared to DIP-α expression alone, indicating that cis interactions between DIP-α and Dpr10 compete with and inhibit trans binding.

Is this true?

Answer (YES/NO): YES